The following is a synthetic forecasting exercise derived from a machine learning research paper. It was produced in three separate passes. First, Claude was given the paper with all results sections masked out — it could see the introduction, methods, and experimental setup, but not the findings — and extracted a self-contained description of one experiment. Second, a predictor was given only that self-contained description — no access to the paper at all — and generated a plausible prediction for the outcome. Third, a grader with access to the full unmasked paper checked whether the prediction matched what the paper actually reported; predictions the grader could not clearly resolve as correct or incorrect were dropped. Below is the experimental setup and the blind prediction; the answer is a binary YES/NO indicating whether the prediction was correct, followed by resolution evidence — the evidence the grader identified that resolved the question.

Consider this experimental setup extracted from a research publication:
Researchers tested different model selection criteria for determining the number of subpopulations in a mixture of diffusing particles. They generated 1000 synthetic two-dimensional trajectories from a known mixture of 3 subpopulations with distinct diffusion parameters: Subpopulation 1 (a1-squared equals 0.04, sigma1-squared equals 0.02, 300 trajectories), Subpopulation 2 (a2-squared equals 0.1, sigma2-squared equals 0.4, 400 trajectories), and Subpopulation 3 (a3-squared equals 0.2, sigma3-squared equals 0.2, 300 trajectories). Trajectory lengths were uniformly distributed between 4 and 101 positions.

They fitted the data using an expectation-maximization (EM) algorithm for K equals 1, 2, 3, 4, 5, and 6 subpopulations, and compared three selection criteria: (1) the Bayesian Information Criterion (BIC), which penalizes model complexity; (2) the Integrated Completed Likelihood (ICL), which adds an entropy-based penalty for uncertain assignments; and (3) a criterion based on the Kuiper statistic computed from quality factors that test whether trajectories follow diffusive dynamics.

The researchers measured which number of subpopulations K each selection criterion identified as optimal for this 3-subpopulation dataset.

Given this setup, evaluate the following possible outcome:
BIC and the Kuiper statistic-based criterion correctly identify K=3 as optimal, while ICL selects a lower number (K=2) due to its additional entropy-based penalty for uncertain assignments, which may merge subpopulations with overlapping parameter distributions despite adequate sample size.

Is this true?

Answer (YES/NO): NO